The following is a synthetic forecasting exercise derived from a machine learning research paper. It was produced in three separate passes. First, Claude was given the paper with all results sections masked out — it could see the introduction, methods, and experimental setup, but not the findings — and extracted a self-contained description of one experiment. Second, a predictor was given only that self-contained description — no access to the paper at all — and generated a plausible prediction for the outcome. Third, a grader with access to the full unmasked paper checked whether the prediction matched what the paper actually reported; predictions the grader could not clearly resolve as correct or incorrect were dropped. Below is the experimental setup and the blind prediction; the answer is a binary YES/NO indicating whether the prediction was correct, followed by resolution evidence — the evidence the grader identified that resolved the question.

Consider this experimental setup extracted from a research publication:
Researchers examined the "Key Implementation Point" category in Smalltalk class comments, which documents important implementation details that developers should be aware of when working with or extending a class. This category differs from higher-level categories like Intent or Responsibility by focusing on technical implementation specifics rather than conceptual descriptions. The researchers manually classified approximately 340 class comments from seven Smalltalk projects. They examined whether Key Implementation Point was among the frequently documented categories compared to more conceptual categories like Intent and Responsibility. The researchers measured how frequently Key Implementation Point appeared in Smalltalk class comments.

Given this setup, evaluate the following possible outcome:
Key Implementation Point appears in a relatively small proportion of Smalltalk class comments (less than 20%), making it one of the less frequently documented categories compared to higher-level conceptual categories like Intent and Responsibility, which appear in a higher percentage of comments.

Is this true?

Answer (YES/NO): YES